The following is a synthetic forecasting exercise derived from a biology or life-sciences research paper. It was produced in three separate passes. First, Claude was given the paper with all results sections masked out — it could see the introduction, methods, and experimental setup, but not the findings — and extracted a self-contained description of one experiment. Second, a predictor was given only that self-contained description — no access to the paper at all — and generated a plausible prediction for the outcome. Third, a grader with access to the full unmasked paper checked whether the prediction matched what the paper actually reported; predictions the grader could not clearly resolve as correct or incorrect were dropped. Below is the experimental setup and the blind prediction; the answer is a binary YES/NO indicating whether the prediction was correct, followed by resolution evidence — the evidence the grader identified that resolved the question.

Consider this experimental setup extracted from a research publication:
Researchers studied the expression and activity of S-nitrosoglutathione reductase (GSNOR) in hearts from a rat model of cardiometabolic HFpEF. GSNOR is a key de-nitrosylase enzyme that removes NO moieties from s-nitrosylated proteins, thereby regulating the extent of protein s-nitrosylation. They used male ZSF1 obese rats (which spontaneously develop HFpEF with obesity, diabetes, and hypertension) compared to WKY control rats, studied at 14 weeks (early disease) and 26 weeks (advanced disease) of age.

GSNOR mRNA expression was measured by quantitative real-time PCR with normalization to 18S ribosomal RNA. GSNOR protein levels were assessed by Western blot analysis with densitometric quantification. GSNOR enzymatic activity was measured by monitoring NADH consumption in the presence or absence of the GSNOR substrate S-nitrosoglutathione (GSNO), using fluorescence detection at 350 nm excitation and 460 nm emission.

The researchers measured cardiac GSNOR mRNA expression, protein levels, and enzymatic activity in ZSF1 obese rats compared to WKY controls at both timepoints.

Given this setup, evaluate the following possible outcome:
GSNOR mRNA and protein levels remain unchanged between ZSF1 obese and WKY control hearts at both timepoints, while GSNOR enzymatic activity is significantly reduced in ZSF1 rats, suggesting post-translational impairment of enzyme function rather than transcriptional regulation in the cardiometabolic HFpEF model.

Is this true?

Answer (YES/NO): YES